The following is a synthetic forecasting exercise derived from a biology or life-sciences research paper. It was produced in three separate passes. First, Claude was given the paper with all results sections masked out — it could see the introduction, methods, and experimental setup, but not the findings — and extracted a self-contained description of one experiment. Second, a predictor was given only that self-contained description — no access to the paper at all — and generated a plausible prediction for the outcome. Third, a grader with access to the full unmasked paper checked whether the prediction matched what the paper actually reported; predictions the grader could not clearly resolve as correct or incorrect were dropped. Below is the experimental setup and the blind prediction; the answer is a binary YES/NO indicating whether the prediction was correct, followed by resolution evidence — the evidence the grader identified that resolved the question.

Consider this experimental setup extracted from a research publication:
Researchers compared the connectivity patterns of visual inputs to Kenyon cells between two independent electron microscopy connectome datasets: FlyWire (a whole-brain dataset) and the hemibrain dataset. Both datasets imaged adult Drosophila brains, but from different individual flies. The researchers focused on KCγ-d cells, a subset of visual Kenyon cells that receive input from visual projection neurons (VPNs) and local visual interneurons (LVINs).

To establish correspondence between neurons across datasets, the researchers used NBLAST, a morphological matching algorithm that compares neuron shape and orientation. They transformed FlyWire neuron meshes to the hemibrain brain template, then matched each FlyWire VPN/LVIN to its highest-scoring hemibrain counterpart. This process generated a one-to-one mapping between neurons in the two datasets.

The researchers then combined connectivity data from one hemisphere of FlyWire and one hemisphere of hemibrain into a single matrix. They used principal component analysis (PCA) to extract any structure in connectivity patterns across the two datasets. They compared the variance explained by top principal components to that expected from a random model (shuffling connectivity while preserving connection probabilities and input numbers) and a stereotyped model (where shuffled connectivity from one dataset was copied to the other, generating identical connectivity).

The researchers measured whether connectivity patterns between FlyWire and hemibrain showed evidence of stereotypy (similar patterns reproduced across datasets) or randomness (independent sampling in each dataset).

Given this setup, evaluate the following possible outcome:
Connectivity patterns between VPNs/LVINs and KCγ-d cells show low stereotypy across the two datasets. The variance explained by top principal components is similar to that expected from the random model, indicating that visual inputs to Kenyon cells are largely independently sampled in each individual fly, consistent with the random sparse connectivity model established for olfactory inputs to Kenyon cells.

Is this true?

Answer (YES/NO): YES